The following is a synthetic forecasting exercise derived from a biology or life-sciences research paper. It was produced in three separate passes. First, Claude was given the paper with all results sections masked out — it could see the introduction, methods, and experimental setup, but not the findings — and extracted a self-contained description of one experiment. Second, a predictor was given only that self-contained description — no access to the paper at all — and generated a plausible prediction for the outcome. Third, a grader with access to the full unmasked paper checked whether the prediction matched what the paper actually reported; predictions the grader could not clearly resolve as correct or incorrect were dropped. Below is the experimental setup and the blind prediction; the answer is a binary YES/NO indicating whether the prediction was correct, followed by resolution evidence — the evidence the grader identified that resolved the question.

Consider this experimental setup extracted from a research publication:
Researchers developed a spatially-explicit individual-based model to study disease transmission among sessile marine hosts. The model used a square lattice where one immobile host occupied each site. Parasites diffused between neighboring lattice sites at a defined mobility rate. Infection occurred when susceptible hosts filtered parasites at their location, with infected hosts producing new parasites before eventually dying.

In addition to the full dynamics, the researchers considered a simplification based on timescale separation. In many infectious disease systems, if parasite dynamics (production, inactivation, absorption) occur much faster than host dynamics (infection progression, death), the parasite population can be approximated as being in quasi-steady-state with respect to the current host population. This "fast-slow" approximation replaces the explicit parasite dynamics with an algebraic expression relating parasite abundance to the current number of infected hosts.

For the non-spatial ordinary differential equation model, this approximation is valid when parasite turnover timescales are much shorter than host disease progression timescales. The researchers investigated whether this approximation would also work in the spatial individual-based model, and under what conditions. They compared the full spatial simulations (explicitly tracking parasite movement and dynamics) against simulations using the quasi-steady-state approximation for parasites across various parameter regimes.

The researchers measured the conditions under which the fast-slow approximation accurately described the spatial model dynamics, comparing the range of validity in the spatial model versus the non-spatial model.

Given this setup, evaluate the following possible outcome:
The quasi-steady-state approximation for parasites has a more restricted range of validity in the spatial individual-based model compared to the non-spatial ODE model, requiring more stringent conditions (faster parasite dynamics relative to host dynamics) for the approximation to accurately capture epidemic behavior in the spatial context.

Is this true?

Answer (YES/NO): NO